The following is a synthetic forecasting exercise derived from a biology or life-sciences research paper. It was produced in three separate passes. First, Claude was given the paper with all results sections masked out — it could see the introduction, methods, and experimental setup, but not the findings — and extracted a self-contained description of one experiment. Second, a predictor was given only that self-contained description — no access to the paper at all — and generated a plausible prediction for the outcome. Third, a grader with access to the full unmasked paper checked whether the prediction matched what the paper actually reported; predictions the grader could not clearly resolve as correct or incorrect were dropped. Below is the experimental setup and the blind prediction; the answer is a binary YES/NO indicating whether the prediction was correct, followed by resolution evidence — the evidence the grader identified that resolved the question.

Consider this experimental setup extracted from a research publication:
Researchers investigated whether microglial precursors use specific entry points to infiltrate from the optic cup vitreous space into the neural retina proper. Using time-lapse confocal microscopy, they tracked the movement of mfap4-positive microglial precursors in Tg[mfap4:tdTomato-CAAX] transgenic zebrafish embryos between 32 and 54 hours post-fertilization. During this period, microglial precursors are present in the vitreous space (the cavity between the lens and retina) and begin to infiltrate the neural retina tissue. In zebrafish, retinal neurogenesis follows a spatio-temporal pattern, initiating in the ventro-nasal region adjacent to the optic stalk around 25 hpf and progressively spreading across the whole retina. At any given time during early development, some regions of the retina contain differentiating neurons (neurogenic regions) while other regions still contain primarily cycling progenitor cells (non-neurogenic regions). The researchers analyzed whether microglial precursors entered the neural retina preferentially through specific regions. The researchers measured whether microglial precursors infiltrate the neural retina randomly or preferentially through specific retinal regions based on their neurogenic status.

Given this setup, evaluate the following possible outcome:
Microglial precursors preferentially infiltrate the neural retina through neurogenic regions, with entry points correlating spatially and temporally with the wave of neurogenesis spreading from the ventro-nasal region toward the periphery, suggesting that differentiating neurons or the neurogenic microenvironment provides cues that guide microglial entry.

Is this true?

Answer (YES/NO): YES